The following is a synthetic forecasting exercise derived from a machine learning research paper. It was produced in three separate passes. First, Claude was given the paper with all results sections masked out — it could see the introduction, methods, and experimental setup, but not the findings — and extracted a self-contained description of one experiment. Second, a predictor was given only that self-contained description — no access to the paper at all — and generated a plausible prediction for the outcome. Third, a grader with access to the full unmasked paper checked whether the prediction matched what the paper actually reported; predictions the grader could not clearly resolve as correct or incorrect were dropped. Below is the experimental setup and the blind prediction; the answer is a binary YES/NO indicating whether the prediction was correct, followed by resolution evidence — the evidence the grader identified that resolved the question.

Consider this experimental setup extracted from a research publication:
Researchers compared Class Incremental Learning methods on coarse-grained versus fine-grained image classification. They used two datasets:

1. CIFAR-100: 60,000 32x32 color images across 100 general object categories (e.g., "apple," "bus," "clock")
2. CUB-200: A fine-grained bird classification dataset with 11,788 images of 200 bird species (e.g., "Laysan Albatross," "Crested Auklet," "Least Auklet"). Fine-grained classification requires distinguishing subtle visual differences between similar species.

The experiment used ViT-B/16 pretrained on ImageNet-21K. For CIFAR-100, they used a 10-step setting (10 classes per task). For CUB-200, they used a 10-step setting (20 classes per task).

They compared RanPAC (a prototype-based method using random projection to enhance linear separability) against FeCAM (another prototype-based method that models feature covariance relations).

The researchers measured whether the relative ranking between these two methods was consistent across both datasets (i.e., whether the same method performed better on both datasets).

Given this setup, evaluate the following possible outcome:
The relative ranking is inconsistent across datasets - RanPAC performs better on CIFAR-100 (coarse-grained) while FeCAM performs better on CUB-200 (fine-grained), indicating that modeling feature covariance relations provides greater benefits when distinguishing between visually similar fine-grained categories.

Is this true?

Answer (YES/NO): NO